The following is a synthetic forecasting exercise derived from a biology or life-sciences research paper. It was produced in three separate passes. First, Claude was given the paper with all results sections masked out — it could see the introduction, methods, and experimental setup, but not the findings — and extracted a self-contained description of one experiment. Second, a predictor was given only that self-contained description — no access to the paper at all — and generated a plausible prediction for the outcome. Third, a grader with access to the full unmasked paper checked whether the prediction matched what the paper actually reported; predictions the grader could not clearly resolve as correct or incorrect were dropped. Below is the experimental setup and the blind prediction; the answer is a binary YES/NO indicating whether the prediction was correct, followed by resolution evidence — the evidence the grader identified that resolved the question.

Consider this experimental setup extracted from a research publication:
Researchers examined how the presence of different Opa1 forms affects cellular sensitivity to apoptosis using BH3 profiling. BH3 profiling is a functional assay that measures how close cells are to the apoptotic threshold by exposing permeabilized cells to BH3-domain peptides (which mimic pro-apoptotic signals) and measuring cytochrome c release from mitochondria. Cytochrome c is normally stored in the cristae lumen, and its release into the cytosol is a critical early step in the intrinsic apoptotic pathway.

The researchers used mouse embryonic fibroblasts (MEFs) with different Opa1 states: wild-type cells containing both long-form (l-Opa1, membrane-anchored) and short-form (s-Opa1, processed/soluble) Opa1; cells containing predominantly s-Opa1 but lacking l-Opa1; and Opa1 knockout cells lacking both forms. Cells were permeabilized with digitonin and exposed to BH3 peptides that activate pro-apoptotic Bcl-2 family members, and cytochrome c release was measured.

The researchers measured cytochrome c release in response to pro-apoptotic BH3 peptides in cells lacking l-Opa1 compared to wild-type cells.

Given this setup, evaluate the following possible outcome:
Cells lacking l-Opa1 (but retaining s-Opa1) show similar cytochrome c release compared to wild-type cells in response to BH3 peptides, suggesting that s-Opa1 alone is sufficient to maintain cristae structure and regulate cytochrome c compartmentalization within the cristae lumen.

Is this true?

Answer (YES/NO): NO